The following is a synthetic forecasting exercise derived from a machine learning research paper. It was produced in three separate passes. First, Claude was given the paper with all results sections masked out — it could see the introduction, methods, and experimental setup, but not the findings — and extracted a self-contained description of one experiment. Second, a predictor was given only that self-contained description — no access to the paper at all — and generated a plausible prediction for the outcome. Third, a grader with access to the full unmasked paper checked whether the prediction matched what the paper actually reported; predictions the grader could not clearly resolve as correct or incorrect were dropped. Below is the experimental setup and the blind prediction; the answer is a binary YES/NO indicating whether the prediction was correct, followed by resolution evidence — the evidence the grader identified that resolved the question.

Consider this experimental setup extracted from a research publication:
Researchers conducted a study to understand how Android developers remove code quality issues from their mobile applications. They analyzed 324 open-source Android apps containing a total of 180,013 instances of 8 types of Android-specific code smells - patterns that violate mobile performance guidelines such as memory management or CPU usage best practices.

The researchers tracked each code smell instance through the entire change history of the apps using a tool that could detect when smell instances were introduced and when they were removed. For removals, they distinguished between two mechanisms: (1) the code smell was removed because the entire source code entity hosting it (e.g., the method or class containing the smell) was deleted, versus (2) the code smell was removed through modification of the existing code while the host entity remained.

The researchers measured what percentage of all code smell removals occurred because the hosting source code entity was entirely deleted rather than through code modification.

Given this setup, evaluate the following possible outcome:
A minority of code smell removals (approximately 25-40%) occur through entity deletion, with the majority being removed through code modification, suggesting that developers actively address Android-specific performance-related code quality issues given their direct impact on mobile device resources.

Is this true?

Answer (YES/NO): NO